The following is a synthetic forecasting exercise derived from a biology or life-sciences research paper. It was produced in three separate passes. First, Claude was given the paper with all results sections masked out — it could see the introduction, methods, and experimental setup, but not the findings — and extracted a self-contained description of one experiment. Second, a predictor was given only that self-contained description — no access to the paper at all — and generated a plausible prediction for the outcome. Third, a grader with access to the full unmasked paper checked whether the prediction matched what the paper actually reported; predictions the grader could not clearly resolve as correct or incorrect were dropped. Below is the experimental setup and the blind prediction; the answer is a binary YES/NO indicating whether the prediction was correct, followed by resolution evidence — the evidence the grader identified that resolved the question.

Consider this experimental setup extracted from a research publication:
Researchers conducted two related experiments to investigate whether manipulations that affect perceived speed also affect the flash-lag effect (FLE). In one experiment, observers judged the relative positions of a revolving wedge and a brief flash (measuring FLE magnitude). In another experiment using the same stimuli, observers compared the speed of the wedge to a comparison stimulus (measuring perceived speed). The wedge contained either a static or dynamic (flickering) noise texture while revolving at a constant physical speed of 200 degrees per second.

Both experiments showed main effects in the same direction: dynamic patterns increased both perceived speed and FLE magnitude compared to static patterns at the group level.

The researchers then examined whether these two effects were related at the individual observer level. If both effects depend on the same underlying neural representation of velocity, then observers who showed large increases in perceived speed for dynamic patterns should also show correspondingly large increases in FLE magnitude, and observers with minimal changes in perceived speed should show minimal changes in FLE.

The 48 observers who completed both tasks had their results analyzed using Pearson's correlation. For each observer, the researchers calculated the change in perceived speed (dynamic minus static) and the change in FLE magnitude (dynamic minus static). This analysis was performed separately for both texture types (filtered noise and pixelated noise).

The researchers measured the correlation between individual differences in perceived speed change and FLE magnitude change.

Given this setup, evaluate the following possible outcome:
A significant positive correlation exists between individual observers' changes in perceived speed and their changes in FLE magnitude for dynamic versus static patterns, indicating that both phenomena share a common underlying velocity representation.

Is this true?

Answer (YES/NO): NO